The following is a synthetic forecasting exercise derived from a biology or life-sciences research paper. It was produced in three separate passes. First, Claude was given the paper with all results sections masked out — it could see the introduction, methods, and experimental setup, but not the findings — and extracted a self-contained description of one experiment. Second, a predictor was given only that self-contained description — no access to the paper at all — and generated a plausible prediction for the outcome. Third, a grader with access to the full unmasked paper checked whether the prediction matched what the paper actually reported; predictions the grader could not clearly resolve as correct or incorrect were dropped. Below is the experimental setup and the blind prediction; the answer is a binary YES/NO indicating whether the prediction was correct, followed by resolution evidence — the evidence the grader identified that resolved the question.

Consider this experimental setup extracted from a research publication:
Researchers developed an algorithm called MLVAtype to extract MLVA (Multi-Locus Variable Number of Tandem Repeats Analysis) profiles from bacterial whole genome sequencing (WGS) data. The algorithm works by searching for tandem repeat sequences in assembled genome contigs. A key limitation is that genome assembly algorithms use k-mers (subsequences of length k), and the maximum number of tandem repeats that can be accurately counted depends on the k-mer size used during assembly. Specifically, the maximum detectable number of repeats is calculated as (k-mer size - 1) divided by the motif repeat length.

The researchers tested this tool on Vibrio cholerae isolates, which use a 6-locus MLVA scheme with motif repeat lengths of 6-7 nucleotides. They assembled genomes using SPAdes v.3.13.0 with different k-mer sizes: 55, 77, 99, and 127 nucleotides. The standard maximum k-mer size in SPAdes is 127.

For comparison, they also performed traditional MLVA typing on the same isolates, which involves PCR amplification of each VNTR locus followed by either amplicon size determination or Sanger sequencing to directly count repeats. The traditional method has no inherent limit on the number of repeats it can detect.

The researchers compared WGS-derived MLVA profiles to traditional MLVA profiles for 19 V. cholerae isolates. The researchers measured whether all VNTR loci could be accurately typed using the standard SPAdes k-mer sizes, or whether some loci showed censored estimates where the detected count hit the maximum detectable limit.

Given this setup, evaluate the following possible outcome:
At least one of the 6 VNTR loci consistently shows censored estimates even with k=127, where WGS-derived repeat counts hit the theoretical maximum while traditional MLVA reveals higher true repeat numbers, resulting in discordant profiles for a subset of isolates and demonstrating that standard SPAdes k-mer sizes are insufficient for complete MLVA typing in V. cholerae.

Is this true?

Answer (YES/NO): NO